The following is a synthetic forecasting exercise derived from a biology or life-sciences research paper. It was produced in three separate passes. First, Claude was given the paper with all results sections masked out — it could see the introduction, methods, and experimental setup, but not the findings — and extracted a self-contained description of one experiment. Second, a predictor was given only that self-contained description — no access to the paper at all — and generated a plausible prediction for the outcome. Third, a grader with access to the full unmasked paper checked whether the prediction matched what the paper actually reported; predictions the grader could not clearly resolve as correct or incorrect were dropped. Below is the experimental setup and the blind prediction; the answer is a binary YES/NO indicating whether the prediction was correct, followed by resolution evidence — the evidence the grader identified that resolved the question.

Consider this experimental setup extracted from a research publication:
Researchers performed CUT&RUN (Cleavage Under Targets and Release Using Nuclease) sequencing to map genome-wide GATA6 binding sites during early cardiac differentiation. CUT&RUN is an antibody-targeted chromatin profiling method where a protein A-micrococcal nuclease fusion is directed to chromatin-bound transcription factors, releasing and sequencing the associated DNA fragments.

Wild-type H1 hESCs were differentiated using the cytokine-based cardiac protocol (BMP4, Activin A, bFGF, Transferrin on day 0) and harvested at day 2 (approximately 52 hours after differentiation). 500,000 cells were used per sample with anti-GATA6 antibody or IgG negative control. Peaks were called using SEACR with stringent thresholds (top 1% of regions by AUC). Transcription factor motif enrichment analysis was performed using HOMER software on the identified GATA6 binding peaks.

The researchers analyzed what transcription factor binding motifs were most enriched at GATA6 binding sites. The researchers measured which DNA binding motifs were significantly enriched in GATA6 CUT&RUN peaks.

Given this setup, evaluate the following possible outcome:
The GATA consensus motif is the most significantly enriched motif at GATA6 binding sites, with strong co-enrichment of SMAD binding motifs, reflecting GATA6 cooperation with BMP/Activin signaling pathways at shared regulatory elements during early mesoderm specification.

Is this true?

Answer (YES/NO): NO